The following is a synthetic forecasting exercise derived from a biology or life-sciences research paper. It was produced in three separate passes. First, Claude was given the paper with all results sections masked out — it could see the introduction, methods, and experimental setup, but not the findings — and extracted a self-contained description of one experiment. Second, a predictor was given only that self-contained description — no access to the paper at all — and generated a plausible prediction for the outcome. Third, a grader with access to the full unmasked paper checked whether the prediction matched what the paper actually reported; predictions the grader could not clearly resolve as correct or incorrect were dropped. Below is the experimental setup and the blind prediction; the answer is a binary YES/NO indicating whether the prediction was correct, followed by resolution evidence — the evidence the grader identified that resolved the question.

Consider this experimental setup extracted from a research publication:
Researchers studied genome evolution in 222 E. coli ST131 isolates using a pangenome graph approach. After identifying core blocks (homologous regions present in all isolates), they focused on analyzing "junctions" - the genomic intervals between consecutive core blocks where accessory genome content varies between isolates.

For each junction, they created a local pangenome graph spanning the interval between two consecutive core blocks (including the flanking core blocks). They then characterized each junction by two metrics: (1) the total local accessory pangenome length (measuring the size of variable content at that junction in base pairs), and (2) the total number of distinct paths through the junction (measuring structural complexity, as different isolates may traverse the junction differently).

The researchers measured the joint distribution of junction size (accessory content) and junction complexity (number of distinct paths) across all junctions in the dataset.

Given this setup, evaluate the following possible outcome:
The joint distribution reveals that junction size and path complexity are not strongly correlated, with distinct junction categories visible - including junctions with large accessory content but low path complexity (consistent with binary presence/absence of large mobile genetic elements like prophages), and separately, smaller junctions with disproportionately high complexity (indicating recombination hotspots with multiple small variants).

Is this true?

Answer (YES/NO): NO